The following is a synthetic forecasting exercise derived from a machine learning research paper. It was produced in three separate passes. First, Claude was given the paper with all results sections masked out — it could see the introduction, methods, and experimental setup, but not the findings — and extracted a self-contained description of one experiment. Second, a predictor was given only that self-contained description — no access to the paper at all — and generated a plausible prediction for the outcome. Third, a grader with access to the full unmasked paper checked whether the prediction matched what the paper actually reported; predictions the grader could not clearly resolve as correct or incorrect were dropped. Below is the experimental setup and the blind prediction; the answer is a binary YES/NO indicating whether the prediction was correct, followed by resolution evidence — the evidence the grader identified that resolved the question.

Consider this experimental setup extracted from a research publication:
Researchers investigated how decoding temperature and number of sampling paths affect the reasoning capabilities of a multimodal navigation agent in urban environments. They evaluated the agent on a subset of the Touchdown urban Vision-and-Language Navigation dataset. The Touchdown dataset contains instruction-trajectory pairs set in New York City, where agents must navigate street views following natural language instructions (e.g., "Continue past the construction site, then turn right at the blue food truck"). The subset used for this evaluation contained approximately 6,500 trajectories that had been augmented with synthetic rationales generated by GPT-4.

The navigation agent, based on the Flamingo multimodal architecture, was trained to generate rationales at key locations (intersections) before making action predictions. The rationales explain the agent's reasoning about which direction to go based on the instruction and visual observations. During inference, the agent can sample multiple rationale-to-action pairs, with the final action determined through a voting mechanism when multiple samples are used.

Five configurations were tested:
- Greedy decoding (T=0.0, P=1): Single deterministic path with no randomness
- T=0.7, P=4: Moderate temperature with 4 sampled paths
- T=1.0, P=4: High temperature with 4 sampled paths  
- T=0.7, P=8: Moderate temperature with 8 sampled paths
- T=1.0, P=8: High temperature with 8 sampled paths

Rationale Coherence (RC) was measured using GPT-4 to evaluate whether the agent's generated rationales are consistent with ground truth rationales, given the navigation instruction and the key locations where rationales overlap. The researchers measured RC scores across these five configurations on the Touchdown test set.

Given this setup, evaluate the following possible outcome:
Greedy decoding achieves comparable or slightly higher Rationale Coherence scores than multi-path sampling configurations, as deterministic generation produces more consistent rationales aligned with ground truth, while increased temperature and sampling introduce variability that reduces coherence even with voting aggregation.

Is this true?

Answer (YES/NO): NO